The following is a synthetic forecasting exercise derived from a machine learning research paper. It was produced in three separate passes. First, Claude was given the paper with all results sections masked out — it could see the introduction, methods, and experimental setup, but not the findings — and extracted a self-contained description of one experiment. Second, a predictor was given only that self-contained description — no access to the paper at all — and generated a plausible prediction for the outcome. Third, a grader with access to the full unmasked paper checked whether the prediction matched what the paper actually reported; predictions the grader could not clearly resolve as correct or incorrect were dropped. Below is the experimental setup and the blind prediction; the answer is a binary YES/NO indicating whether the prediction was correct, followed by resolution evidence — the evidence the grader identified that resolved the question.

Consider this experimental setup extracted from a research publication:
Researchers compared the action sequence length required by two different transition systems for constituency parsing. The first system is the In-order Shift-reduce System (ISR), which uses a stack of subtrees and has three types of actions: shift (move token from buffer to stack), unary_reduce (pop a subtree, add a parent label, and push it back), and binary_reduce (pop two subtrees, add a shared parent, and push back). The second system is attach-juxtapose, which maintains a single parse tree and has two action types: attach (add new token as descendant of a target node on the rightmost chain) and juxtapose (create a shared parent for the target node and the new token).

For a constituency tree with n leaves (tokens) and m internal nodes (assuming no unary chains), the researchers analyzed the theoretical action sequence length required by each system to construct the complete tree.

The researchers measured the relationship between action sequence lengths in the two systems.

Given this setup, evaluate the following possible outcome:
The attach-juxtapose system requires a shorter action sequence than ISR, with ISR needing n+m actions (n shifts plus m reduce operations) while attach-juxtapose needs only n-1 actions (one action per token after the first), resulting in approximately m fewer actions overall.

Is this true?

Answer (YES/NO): NO